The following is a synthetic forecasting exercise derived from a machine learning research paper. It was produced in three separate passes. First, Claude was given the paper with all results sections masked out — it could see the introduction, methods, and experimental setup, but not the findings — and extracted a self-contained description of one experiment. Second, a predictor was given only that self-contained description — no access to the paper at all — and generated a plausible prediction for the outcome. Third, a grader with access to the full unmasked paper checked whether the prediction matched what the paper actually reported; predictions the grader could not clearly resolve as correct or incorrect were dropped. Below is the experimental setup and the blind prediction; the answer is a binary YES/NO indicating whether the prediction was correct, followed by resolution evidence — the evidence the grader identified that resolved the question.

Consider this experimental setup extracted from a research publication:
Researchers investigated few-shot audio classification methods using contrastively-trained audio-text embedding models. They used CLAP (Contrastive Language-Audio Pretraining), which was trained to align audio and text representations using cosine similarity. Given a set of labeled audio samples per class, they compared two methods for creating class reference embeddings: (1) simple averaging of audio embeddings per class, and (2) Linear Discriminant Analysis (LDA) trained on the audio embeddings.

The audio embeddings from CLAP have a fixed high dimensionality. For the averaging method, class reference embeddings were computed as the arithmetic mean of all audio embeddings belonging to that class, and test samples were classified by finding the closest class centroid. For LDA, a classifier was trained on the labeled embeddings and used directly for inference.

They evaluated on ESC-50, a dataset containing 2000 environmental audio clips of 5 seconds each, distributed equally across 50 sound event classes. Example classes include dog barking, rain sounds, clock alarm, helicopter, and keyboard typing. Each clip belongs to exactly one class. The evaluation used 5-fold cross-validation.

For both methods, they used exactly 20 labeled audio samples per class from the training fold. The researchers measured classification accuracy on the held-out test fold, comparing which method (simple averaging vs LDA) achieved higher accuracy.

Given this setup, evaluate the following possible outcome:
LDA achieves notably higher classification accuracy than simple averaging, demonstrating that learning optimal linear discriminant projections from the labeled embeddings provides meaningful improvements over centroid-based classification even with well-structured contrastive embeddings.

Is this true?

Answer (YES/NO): NO